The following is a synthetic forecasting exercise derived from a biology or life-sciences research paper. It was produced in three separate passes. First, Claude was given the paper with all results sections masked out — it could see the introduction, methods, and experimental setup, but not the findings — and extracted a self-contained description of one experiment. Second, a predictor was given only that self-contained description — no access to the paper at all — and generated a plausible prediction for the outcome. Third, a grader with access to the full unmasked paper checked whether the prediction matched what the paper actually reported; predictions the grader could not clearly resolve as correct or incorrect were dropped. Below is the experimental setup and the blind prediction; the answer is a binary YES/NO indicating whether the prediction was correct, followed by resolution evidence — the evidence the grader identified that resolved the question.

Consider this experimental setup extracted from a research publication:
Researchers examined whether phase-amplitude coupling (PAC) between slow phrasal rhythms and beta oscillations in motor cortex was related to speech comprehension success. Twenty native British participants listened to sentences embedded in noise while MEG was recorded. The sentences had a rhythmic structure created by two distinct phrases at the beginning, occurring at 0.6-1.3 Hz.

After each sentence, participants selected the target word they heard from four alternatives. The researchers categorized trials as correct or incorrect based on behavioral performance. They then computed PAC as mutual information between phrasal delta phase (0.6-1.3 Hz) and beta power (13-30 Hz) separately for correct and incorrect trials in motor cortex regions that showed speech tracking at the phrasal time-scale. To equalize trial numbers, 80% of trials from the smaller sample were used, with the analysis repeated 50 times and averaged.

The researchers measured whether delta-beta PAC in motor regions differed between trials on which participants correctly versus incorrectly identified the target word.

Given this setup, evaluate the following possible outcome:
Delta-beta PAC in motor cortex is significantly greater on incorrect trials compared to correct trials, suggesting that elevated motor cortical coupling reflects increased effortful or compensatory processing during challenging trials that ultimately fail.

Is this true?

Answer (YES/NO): NO